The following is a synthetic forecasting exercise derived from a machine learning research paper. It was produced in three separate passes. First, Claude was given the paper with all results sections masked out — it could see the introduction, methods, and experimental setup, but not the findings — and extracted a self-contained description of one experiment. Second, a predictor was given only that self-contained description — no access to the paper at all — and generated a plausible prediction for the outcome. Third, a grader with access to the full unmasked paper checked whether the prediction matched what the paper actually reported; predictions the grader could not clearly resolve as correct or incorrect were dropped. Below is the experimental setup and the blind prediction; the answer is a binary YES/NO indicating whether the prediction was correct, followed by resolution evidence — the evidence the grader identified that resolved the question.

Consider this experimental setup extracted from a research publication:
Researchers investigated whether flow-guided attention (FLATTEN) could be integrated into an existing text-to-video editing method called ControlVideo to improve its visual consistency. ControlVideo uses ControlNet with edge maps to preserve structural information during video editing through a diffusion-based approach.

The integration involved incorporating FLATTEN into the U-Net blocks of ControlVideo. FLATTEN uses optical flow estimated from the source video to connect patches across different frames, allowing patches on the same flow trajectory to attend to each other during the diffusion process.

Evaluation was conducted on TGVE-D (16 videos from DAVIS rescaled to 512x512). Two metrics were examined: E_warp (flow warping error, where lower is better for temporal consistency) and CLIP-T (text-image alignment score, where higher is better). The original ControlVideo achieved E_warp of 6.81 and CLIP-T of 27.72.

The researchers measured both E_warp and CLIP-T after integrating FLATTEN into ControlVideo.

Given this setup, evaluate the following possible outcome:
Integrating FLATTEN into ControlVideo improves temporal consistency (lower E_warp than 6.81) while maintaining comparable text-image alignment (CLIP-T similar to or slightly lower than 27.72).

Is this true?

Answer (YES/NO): YES